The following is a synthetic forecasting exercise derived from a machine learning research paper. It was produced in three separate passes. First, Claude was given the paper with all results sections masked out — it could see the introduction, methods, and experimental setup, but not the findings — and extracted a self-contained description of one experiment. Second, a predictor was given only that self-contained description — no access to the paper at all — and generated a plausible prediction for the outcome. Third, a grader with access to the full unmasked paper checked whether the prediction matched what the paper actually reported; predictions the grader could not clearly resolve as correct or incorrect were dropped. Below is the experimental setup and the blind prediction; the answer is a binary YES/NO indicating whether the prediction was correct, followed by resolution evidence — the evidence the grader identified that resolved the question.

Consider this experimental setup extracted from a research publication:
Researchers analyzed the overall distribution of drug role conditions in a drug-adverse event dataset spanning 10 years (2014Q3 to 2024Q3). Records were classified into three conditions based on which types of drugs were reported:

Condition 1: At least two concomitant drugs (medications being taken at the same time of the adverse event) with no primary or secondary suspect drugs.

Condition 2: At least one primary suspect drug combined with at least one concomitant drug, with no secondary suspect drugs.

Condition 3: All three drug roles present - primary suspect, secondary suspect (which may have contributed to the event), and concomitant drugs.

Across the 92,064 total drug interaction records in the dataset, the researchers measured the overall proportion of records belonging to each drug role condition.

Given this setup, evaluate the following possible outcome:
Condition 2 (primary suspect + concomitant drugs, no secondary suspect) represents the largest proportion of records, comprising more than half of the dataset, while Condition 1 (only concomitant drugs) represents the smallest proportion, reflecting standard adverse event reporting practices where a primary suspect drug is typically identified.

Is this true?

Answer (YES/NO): NO